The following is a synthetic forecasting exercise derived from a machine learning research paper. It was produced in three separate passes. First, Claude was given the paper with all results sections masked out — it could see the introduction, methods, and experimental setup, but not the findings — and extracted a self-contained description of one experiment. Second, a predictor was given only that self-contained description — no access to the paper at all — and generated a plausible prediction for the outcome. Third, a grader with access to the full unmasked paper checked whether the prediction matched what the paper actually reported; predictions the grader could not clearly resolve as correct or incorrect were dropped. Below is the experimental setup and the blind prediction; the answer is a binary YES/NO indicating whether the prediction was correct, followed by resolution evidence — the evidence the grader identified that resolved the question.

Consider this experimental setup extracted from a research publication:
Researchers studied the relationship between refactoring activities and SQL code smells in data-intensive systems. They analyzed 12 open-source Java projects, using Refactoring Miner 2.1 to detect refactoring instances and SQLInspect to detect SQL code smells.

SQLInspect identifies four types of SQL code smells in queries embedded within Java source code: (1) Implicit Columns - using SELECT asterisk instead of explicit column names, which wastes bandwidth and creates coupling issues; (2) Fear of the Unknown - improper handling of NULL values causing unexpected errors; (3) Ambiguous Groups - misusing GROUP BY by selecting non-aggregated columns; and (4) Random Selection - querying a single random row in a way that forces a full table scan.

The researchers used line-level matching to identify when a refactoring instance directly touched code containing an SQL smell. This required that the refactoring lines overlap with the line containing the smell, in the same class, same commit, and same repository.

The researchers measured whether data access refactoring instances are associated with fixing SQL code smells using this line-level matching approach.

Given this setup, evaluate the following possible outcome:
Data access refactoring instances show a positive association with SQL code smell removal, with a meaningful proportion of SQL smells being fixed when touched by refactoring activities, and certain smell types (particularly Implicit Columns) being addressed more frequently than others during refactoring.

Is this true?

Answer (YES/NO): NO